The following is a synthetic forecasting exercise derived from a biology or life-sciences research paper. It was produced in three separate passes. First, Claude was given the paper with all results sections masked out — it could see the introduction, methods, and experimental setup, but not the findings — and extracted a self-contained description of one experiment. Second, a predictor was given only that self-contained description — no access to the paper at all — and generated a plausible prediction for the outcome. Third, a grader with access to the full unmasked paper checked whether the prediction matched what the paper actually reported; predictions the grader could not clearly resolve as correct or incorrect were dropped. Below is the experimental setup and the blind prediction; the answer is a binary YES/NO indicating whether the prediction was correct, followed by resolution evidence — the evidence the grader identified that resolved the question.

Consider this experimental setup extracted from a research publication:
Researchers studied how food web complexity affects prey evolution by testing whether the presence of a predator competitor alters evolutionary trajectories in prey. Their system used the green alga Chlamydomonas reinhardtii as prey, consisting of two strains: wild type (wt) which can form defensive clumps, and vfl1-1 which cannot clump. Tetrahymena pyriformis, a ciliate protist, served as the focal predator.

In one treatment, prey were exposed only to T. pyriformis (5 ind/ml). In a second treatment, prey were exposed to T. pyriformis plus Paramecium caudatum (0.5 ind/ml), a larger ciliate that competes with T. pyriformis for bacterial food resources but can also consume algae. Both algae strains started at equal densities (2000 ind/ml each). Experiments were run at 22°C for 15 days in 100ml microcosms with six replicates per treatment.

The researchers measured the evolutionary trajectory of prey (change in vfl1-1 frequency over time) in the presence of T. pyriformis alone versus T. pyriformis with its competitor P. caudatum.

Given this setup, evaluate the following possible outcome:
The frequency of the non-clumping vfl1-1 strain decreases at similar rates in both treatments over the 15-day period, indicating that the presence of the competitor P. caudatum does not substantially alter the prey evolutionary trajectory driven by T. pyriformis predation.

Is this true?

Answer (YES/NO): NO